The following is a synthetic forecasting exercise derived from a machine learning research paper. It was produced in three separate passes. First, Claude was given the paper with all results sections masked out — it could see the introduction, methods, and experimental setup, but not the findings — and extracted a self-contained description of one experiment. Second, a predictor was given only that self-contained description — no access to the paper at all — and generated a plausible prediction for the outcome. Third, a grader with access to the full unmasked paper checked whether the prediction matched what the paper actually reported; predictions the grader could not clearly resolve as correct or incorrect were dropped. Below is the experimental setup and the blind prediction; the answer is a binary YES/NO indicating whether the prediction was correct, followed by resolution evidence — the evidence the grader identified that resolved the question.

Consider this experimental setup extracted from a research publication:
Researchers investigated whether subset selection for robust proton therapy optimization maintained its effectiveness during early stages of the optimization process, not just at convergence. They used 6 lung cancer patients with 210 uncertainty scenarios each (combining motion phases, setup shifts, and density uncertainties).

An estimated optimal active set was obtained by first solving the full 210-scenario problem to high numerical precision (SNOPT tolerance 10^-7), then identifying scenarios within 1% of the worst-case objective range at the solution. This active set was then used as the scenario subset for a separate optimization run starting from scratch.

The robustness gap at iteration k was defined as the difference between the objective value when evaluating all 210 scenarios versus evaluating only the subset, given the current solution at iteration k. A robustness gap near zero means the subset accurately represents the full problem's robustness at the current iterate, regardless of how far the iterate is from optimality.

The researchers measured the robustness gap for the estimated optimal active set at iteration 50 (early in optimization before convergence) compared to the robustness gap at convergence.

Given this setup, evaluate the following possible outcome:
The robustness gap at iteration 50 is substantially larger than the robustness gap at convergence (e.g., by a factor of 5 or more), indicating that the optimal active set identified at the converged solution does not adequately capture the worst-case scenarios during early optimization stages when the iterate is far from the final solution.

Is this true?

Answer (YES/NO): NO